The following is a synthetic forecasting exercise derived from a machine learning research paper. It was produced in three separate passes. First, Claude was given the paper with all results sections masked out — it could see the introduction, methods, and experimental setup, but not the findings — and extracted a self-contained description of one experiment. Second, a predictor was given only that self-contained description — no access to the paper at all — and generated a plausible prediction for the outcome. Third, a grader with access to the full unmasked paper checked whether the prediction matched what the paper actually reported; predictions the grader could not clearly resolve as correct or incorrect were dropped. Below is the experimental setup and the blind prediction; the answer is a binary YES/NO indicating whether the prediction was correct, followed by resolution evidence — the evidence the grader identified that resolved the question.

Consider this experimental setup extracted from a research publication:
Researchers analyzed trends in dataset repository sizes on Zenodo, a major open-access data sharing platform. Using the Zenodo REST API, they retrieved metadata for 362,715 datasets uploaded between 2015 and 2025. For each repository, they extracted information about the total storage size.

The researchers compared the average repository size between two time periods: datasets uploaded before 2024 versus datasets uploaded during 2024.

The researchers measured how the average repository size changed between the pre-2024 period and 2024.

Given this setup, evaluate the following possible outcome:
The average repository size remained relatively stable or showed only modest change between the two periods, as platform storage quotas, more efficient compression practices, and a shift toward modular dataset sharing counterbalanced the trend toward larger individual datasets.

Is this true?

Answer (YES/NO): NO